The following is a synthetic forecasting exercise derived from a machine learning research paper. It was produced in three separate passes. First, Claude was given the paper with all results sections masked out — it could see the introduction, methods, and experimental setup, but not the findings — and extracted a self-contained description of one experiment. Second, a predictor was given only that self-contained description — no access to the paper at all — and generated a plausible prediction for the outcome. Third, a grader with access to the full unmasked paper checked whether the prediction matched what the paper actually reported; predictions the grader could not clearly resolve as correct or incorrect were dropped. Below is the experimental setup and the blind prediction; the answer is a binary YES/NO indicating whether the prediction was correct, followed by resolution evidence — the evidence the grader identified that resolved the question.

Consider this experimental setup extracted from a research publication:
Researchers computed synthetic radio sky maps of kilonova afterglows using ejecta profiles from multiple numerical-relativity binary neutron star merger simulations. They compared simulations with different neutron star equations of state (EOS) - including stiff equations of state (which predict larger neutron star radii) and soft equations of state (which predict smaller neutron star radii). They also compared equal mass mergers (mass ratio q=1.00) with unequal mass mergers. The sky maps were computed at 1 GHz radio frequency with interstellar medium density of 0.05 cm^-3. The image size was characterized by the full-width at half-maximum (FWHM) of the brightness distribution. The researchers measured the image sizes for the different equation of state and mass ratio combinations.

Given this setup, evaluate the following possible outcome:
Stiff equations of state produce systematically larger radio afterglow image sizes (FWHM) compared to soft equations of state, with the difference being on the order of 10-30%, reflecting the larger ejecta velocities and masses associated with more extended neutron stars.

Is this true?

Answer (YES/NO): NO